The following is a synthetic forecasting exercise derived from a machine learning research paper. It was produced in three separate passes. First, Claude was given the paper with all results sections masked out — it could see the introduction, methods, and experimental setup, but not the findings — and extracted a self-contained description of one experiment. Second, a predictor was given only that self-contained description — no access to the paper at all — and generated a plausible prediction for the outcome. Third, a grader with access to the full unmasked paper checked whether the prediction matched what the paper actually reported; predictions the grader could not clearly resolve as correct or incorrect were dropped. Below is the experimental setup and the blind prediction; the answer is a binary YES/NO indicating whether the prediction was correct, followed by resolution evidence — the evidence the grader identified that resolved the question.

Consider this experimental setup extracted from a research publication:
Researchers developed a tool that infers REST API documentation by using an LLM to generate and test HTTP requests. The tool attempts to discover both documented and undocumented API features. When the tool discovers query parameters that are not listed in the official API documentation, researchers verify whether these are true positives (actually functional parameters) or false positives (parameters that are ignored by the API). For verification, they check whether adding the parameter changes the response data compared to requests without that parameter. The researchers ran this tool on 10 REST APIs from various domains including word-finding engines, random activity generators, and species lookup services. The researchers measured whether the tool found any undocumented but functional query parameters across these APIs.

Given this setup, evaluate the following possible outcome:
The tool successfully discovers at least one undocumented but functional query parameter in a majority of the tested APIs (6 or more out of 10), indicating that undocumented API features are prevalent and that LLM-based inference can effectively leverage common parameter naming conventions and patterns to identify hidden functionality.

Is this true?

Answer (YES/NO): NO